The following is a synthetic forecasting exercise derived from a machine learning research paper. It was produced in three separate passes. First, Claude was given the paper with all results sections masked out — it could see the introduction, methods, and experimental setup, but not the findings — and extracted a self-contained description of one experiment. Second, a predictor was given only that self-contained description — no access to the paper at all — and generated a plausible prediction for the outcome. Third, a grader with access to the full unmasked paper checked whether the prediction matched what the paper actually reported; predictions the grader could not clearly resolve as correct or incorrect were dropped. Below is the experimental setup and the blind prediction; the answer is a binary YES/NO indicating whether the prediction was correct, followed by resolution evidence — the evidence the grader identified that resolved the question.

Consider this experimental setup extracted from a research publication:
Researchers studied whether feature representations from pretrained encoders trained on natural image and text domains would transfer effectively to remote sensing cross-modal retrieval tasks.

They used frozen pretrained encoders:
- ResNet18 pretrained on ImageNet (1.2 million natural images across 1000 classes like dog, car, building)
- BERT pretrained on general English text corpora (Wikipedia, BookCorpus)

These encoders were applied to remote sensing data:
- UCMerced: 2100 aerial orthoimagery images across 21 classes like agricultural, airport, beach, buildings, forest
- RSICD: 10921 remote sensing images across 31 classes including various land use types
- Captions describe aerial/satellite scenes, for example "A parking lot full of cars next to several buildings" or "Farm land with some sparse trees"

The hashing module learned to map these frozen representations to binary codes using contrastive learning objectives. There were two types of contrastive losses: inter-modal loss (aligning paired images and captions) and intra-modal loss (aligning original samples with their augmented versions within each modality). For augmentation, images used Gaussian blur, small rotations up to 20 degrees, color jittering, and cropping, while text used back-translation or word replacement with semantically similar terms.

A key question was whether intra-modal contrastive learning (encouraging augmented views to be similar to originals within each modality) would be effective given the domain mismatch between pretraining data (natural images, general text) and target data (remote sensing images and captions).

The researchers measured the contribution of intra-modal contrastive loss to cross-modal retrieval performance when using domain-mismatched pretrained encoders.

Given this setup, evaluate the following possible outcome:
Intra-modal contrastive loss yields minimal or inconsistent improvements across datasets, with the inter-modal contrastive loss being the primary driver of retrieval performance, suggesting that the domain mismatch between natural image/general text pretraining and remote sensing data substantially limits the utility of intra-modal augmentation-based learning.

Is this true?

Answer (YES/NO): NO